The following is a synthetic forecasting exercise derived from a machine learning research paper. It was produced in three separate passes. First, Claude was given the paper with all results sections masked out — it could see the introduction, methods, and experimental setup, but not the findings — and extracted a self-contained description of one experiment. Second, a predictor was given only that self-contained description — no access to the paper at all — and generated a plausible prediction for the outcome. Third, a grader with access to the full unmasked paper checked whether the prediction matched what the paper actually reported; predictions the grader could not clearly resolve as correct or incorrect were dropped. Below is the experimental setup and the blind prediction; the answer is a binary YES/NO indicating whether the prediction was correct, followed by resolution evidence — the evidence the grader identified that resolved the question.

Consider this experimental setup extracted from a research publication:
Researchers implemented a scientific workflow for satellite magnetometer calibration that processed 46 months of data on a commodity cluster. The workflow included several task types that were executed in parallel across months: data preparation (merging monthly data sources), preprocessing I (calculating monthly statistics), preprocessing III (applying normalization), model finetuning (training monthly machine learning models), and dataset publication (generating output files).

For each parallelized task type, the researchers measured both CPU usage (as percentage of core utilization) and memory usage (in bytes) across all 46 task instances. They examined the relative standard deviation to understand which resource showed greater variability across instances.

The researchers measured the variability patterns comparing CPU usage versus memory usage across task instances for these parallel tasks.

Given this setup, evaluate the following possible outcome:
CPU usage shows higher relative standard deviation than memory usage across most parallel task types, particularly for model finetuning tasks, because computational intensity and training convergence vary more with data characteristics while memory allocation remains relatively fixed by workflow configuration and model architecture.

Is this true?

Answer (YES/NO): NO